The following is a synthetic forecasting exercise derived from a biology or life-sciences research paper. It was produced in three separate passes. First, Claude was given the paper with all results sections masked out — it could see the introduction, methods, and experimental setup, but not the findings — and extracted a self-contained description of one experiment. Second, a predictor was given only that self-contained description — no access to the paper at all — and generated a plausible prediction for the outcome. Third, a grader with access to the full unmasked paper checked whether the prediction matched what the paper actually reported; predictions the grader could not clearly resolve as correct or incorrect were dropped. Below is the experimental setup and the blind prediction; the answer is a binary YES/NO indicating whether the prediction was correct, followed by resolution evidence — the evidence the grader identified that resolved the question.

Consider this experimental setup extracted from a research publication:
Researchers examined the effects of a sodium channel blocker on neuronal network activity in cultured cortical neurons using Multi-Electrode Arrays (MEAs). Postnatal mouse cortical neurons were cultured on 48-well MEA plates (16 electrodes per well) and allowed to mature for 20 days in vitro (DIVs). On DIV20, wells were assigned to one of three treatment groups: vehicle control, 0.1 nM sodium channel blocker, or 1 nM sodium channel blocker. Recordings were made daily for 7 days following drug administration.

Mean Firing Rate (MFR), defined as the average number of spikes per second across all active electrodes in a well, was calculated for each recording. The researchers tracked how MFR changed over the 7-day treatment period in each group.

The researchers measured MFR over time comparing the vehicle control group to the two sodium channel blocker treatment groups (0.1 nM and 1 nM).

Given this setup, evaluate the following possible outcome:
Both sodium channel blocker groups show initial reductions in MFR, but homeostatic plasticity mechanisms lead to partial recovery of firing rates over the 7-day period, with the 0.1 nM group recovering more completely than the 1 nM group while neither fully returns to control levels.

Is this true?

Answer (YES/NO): NO